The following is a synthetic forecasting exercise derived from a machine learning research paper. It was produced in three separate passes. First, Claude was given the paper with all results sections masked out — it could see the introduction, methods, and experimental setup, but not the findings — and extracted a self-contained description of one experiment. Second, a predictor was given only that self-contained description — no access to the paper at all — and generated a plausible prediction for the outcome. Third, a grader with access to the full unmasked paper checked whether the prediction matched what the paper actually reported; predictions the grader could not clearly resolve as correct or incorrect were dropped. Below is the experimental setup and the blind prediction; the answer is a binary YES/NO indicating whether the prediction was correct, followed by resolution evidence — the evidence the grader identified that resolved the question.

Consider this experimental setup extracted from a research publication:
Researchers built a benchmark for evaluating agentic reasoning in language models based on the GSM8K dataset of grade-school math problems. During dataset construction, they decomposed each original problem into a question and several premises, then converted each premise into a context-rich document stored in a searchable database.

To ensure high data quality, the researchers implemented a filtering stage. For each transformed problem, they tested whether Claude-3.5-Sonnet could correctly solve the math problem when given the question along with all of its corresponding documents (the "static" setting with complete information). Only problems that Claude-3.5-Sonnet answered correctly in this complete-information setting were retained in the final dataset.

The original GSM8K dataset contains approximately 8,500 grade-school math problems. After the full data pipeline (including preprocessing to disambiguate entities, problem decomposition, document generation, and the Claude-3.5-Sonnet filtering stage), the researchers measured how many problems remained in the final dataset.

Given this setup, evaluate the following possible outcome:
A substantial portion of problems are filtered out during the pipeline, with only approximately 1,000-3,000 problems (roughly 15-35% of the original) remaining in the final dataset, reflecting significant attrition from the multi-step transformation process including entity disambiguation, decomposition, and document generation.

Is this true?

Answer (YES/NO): NO